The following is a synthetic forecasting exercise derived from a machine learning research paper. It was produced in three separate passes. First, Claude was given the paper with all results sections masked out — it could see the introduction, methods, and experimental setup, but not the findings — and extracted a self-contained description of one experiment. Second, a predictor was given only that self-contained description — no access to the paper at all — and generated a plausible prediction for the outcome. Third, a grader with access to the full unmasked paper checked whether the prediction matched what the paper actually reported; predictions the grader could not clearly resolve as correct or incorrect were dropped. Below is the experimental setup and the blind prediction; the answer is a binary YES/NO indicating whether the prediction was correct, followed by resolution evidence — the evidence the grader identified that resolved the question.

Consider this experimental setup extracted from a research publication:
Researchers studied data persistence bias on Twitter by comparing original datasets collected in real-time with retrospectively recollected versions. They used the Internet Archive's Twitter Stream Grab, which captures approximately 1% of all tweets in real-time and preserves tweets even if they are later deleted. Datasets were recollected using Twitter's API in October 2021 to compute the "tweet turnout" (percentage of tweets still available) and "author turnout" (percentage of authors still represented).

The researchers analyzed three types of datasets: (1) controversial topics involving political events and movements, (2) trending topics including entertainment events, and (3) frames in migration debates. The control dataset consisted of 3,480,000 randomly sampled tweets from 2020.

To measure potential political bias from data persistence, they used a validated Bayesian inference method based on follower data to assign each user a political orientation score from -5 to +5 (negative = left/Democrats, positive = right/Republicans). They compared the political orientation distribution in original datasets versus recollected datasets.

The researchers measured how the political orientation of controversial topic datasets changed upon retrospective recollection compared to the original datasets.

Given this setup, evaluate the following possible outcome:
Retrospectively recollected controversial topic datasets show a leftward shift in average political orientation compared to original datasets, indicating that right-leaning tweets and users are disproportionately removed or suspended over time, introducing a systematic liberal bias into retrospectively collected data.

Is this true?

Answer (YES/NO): YES